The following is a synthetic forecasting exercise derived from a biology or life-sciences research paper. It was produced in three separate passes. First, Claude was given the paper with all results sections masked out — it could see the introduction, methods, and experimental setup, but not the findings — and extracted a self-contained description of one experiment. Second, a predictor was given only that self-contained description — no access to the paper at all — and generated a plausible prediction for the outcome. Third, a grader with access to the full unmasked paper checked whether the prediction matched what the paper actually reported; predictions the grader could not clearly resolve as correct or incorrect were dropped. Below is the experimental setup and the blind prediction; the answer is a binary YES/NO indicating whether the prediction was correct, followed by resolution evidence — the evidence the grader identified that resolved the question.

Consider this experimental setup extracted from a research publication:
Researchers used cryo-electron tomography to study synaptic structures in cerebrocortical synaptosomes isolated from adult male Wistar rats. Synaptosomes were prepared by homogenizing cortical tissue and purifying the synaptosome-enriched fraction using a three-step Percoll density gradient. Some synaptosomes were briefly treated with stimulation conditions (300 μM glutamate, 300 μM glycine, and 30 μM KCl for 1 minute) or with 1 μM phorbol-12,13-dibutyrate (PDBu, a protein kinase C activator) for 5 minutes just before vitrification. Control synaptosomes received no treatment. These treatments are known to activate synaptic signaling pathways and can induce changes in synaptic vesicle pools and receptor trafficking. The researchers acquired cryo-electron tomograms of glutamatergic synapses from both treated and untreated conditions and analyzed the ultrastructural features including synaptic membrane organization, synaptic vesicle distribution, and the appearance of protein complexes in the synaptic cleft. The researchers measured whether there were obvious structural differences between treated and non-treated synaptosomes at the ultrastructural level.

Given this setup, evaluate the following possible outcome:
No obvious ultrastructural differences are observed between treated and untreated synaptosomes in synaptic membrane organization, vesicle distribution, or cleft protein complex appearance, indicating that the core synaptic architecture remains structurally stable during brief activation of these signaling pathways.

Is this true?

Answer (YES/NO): YES